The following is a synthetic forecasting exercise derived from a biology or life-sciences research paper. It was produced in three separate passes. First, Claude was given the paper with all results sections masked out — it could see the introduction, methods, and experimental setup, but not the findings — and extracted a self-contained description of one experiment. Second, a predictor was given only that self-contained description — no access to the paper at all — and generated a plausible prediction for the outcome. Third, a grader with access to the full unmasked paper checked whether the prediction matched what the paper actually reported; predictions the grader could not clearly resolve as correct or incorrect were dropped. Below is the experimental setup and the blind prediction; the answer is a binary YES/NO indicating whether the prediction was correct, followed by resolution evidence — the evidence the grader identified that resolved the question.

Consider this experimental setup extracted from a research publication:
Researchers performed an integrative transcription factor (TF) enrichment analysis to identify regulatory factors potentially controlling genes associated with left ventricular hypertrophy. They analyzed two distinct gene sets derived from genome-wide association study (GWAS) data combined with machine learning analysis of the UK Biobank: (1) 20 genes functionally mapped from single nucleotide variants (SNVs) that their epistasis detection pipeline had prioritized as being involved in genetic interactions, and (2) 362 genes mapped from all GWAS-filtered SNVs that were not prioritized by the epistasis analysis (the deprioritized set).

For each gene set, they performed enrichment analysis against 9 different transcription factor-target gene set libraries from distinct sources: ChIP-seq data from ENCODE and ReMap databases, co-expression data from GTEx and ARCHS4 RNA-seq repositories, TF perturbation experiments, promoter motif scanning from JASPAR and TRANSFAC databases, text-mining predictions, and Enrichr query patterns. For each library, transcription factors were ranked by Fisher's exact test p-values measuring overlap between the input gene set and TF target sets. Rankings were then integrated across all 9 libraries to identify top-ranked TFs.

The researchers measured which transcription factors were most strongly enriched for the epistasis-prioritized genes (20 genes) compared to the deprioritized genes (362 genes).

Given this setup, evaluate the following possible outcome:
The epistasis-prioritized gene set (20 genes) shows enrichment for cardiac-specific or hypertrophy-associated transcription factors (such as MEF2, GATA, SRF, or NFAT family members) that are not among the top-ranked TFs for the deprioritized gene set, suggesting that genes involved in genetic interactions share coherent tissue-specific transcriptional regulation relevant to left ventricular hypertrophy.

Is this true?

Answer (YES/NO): NO